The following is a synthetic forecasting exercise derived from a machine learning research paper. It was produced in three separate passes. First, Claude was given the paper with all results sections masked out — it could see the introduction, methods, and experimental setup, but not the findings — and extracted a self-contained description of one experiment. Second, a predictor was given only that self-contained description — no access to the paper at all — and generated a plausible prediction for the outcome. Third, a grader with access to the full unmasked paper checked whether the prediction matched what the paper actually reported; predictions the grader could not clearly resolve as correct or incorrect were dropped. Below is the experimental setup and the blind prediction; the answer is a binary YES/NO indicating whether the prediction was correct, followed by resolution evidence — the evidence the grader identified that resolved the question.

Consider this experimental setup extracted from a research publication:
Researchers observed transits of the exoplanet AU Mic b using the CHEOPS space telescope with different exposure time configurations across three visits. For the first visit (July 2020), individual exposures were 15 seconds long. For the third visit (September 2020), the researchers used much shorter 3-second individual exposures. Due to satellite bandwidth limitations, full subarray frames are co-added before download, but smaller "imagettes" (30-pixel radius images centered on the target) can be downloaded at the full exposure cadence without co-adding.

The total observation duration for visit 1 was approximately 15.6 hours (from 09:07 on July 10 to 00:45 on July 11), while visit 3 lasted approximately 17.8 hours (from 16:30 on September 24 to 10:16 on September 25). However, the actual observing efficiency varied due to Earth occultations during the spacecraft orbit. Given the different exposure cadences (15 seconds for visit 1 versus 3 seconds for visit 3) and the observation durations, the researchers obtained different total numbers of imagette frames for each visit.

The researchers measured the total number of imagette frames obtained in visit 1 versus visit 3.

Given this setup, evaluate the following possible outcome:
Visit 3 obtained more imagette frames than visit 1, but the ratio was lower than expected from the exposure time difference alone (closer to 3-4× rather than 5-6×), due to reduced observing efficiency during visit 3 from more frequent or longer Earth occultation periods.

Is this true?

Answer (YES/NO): NO